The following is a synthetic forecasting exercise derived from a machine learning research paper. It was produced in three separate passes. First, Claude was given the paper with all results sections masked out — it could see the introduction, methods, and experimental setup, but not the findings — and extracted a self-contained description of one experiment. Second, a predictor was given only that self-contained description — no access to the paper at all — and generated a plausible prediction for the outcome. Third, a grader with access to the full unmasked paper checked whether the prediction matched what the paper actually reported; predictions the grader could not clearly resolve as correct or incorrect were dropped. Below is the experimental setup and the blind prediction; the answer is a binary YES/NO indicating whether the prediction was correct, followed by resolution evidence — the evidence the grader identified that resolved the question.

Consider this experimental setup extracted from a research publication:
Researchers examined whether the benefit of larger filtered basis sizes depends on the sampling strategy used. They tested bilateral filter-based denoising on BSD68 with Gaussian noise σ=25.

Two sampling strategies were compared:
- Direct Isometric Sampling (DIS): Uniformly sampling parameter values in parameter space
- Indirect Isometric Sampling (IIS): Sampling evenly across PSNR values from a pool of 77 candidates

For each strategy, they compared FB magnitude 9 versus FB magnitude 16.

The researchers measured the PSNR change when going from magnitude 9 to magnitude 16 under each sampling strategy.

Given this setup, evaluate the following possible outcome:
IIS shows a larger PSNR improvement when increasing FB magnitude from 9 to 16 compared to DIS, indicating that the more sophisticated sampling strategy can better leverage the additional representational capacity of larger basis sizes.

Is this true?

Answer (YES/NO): NO